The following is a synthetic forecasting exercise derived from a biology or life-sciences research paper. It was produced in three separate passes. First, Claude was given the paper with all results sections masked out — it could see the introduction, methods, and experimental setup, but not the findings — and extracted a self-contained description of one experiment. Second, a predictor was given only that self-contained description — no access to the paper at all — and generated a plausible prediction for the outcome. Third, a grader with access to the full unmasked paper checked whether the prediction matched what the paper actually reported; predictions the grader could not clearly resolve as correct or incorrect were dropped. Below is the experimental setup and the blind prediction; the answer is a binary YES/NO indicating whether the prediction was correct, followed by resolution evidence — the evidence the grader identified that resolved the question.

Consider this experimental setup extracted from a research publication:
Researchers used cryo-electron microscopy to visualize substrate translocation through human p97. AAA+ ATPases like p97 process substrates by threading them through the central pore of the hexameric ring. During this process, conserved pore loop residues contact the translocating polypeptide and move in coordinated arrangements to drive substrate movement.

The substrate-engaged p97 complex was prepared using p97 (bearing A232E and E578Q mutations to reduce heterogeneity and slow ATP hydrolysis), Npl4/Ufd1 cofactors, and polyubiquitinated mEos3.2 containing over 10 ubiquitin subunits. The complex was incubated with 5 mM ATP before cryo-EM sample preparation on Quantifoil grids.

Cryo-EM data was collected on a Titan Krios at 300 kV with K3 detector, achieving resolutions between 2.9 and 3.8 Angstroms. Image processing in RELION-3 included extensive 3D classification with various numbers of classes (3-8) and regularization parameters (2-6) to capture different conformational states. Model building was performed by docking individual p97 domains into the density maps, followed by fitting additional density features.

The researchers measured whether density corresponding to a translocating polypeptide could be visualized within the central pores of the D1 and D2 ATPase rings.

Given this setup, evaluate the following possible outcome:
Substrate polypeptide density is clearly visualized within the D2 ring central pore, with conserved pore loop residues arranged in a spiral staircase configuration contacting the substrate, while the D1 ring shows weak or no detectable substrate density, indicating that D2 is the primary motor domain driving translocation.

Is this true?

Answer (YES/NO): NO